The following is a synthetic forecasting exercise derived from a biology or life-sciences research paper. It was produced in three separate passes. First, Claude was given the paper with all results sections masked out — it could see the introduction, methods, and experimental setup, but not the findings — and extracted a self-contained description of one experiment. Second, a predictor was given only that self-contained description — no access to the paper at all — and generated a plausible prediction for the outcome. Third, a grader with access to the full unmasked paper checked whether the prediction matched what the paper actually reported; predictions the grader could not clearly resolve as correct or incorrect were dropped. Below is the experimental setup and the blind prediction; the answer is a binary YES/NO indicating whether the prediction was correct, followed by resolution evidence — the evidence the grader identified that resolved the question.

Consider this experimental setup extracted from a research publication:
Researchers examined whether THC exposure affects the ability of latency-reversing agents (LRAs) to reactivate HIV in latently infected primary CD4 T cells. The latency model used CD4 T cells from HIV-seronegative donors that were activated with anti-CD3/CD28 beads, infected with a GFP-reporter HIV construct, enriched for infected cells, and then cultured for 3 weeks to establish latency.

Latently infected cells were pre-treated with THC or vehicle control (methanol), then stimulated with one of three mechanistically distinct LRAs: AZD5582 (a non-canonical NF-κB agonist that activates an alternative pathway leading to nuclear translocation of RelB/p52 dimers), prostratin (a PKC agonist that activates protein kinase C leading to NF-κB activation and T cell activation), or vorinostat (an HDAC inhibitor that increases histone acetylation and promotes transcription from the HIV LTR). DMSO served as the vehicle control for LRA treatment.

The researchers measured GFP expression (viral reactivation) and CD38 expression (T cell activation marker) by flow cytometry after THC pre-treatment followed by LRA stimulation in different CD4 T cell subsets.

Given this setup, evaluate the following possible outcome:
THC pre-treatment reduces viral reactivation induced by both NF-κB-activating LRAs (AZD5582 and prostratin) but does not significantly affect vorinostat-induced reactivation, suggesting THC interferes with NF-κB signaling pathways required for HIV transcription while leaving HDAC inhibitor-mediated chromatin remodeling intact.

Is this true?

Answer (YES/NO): NO